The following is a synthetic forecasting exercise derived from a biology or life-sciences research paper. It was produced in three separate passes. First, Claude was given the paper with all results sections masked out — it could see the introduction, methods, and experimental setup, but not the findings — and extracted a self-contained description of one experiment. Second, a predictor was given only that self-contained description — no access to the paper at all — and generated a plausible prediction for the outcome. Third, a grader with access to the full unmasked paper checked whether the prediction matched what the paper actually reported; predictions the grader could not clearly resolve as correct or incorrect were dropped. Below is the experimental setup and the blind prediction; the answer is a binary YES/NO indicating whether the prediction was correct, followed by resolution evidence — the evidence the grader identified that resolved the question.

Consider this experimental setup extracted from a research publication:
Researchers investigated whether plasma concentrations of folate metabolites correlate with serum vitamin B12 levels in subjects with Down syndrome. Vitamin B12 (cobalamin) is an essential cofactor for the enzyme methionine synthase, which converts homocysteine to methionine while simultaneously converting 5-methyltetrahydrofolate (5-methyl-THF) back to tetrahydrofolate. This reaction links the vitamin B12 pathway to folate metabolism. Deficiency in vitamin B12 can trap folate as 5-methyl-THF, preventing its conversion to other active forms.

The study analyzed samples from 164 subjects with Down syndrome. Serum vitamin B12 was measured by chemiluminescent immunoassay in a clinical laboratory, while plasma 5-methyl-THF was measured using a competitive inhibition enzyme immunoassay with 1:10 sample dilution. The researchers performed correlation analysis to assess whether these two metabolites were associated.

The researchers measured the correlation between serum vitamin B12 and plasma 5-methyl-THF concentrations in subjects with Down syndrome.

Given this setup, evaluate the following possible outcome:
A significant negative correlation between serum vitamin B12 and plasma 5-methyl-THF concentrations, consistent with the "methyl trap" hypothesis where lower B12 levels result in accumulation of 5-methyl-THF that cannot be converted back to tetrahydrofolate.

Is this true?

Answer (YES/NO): NO